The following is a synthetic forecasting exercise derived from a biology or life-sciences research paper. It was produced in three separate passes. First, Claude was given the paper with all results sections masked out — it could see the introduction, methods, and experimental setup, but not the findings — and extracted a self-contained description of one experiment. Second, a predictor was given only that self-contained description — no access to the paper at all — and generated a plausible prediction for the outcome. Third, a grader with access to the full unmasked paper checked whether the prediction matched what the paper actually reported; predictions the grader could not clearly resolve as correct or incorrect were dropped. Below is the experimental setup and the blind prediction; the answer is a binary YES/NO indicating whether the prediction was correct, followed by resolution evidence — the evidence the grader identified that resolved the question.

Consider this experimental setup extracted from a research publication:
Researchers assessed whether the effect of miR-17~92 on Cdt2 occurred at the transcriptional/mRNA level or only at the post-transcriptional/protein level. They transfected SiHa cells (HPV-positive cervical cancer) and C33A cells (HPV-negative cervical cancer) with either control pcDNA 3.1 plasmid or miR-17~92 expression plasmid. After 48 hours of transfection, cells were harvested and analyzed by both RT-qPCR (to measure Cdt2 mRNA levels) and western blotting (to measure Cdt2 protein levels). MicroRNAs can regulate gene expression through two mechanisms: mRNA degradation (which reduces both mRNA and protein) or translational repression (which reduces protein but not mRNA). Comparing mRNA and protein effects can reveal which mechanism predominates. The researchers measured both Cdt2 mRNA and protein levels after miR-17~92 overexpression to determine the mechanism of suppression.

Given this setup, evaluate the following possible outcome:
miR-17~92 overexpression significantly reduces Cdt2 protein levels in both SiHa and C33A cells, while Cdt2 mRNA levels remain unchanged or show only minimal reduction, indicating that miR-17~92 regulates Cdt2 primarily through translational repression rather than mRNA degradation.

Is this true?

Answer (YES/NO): NO